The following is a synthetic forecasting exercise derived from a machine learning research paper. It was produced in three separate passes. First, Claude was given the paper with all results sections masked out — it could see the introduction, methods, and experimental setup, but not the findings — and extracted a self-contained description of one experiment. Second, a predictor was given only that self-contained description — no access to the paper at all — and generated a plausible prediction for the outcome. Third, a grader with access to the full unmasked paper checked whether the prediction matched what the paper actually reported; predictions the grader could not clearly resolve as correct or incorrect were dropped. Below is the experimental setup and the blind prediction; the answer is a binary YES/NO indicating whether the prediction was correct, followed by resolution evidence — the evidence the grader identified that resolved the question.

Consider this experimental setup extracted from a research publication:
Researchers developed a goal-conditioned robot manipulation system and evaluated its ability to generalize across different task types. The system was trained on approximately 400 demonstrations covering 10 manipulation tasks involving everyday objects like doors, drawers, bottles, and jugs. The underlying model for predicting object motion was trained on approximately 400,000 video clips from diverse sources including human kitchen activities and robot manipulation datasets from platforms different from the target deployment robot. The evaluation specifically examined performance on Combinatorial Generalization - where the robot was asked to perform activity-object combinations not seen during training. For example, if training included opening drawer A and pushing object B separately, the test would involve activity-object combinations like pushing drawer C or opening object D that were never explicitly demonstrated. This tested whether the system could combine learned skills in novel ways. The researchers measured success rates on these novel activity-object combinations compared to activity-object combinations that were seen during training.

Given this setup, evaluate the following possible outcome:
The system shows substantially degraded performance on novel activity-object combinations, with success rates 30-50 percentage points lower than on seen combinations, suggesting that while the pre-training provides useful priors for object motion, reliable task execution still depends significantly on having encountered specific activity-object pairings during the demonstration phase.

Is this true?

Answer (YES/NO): NO